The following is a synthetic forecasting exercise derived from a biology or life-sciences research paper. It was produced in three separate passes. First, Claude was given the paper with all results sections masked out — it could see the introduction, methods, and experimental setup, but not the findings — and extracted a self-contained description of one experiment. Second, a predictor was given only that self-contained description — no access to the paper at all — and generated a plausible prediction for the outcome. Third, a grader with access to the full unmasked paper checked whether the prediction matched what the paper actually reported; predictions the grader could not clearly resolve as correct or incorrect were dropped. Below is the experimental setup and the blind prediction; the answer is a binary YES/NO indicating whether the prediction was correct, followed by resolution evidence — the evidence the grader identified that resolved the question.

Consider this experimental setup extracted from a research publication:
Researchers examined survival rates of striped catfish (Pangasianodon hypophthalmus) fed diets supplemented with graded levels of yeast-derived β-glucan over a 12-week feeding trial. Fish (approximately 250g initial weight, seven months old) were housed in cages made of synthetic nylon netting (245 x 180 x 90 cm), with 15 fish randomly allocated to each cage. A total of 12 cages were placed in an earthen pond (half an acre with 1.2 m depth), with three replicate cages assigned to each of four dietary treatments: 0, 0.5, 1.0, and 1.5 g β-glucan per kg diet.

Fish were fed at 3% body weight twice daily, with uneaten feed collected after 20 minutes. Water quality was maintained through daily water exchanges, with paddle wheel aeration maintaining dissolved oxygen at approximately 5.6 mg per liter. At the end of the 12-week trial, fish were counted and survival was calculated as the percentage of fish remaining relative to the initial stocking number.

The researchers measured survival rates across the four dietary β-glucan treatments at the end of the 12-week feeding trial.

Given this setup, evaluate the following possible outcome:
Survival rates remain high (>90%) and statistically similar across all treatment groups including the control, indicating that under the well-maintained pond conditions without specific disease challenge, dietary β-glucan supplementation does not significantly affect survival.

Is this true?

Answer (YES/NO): YES